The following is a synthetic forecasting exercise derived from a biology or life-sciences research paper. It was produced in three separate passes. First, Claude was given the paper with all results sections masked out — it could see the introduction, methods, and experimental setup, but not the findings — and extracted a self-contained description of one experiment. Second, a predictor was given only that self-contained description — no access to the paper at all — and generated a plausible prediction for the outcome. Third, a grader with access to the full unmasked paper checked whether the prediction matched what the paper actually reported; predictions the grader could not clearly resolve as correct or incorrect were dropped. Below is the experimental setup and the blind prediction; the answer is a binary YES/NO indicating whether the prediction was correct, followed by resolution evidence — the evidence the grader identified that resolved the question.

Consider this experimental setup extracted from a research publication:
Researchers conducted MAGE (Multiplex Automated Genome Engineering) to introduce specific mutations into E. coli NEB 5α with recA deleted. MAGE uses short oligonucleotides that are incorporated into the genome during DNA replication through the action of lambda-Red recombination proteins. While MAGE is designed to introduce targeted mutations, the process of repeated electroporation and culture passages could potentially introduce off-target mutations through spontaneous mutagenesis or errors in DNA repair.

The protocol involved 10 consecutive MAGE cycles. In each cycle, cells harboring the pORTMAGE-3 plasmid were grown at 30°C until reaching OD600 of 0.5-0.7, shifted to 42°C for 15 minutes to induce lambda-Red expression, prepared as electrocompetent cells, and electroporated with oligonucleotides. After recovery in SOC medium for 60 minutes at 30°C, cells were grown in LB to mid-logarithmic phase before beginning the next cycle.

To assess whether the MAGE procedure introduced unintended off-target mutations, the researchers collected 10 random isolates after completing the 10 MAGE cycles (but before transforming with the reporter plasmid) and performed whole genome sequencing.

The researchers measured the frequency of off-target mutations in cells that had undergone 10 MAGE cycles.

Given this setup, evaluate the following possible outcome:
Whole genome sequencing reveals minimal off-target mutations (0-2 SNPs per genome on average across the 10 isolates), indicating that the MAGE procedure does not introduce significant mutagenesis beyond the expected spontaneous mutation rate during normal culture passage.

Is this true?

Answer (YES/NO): NO